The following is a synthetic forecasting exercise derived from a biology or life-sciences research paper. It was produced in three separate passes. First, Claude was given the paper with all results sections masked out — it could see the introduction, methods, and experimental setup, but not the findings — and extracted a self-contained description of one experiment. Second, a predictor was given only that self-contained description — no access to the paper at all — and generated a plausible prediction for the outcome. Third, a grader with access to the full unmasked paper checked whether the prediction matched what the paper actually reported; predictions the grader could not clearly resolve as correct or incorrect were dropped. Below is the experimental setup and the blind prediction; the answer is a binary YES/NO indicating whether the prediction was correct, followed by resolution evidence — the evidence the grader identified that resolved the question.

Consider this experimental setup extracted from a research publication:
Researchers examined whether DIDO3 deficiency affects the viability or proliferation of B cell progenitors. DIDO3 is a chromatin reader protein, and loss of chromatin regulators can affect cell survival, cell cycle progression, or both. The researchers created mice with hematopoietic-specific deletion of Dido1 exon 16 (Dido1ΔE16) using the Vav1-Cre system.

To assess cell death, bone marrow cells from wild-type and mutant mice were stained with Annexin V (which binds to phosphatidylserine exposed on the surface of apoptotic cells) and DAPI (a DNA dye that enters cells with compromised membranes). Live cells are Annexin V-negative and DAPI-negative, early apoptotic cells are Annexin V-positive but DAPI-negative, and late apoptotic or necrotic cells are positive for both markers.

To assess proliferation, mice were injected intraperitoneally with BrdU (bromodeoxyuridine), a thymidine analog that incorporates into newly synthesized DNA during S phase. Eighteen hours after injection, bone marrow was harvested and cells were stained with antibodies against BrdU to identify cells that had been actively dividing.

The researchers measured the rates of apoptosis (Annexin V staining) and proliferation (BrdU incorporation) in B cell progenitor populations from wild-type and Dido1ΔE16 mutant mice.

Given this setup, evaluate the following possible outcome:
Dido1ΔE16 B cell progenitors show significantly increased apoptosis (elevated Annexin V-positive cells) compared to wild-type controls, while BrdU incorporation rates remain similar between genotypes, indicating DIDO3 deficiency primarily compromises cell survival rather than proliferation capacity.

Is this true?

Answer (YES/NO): NO